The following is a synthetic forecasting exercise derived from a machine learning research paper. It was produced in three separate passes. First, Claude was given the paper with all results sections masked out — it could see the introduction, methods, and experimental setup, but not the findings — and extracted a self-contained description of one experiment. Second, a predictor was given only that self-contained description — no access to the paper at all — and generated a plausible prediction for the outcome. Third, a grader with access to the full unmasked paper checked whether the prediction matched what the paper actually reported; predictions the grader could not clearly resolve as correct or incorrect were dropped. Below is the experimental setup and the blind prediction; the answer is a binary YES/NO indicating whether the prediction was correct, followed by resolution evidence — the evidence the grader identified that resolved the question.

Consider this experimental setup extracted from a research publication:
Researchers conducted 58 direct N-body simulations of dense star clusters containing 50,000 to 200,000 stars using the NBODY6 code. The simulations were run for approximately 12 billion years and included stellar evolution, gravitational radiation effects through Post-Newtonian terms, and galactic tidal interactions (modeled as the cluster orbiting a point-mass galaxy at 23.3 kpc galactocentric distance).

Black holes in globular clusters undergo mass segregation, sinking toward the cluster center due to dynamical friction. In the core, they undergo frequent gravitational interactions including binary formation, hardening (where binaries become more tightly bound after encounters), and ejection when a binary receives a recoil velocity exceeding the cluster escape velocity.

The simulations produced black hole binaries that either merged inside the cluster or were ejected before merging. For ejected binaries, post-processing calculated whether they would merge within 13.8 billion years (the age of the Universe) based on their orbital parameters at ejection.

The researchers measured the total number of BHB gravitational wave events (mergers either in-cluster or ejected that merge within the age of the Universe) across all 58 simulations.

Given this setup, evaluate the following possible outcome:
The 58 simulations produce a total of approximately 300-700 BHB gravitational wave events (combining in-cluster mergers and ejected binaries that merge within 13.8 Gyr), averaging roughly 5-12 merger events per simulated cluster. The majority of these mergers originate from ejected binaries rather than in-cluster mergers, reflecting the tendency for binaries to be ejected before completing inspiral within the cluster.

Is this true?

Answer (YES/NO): NO